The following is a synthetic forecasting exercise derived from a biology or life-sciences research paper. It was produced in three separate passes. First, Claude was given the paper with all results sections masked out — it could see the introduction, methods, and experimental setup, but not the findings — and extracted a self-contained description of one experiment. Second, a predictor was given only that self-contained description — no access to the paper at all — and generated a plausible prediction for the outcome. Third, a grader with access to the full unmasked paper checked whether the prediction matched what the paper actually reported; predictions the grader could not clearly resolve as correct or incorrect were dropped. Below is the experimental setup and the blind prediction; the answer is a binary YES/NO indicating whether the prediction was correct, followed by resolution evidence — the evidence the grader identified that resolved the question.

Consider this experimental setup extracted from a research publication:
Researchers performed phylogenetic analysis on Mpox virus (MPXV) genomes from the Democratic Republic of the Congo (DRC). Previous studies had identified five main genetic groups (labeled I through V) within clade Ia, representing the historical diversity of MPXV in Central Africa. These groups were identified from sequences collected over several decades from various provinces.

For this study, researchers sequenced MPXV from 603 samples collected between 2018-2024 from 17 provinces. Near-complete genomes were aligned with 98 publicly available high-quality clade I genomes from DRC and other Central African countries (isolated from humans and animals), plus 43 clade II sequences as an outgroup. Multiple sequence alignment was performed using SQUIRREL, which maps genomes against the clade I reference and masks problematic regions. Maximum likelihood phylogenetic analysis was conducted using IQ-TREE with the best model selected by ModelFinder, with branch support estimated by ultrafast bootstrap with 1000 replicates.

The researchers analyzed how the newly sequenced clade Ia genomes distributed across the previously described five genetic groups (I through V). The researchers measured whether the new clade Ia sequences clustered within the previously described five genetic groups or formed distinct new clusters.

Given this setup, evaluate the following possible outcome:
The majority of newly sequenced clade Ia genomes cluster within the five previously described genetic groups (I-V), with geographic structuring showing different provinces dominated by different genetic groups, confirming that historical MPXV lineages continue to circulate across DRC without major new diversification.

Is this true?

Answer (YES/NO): NO